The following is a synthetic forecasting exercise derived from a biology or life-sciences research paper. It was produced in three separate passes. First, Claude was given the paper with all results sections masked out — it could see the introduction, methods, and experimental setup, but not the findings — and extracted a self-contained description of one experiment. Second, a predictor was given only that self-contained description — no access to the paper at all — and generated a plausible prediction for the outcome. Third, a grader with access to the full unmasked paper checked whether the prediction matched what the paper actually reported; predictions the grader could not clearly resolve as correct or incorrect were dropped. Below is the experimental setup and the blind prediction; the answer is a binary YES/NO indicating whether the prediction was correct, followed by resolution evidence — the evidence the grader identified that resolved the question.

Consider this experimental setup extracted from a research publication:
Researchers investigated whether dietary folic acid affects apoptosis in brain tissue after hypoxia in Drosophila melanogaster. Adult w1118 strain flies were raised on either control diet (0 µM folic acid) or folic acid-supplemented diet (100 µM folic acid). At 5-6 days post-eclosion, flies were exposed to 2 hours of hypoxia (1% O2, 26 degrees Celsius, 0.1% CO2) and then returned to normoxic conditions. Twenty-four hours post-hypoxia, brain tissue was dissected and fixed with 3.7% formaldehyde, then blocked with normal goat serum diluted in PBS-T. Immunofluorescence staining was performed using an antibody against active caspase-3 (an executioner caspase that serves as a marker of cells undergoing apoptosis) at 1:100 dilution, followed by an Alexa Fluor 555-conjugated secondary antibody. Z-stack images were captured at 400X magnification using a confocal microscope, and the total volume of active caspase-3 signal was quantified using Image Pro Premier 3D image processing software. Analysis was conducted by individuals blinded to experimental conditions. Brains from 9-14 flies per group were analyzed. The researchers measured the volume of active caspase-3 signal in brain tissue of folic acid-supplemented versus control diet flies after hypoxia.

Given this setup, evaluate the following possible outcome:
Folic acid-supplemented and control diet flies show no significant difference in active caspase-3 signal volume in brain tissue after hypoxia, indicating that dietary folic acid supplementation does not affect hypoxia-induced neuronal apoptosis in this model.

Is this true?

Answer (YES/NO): YES